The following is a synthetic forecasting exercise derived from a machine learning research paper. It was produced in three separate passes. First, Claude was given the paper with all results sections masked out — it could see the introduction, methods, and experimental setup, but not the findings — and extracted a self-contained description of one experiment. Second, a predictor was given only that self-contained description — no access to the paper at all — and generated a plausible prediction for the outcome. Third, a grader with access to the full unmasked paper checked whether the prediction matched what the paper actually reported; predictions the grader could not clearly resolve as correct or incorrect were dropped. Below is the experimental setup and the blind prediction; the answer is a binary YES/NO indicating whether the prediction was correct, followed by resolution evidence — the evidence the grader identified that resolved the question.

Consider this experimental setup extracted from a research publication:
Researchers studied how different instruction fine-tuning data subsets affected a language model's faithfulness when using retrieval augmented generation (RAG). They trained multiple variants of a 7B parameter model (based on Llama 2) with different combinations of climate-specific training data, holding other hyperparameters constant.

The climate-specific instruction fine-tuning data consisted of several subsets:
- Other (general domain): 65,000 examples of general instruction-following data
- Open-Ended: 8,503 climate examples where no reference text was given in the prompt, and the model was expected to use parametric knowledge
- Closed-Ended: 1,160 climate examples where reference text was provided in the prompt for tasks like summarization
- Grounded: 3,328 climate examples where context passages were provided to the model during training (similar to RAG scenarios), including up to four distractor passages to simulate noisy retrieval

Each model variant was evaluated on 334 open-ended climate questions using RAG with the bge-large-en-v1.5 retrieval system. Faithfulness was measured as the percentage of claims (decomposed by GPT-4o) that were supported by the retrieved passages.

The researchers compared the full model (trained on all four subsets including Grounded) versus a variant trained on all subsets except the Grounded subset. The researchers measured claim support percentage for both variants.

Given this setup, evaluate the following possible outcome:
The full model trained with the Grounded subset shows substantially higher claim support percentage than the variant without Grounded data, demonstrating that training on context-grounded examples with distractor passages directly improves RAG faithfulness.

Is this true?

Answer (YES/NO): NO